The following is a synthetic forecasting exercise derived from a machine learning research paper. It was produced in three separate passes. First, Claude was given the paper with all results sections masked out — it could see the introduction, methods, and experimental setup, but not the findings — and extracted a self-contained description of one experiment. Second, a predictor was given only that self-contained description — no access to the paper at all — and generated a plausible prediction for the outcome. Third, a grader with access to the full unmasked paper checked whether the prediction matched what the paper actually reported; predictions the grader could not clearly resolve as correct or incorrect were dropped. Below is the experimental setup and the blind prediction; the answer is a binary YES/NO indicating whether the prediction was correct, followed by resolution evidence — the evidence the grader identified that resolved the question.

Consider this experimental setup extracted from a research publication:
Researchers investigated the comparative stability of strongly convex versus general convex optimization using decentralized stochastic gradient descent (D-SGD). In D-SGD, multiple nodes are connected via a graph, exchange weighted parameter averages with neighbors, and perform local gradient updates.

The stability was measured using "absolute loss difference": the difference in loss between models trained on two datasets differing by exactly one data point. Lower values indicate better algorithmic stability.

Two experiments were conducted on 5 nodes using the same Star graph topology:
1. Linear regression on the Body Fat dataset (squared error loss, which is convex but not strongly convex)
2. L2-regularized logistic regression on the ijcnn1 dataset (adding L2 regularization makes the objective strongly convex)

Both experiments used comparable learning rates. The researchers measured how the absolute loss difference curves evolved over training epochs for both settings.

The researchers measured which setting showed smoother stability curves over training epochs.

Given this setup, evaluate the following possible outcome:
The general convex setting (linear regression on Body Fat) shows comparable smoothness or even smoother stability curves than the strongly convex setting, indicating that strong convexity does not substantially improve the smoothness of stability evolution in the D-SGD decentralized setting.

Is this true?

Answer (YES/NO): NO